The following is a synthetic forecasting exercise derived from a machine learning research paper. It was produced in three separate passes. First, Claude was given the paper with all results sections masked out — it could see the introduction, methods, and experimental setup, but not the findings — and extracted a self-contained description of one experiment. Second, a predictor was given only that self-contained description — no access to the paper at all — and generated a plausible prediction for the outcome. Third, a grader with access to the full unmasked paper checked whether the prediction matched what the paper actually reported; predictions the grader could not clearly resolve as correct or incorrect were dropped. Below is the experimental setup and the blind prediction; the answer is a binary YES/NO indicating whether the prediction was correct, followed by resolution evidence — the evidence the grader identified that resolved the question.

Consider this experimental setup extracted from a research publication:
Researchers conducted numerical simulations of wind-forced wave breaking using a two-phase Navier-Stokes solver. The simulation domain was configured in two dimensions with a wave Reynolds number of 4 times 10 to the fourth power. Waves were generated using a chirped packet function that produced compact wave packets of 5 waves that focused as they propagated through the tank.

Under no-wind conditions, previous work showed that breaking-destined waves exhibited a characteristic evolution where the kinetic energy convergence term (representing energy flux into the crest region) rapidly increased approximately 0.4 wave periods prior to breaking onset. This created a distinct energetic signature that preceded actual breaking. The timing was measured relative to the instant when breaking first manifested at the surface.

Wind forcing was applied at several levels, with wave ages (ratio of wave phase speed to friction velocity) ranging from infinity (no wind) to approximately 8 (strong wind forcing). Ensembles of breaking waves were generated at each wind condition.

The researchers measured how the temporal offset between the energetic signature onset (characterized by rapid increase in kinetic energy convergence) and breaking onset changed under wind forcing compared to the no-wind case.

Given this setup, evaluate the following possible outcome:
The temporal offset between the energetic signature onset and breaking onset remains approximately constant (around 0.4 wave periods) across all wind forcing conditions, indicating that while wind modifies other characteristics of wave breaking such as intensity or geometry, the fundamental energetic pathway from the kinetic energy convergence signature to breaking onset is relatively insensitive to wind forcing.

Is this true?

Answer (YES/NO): NO